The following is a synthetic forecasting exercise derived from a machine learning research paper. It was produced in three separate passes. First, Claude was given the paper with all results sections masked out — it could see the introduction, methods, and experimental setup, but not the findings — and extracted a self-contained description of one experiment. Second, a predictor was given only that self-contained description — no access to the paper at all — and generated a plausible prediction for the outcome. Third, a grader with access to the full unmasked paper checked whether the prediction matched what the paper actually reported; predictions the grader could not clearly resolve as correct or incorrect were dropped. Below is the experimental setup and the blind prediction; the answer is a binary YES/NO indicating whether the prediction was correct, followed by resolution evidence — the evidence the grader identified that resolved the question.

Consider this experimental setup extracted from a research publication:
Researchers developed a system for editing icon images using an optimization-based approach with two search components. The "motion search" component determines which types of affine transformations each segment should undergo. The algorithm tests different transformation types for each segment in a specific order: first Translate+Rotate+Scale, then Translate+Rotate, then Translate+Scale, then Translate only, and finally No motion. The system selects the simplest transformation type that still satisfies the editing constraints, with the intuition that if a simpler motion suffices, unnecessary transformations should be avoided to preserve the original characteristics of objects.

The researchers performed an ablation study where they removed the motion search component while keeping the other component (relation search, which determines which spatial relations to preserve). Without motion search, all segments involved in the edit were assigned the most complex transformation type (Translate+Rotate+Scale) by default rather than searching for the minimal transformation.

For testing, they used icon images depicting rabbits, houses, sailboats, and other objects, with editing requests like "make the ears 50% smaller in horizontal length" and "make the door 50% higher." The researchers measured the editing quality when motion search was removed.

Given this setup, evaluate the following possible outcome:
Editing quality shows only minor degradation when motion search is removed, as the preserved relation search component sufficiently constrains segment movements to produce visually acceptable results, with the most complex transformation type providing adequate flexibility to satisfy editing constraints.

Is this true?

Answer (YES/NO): NO